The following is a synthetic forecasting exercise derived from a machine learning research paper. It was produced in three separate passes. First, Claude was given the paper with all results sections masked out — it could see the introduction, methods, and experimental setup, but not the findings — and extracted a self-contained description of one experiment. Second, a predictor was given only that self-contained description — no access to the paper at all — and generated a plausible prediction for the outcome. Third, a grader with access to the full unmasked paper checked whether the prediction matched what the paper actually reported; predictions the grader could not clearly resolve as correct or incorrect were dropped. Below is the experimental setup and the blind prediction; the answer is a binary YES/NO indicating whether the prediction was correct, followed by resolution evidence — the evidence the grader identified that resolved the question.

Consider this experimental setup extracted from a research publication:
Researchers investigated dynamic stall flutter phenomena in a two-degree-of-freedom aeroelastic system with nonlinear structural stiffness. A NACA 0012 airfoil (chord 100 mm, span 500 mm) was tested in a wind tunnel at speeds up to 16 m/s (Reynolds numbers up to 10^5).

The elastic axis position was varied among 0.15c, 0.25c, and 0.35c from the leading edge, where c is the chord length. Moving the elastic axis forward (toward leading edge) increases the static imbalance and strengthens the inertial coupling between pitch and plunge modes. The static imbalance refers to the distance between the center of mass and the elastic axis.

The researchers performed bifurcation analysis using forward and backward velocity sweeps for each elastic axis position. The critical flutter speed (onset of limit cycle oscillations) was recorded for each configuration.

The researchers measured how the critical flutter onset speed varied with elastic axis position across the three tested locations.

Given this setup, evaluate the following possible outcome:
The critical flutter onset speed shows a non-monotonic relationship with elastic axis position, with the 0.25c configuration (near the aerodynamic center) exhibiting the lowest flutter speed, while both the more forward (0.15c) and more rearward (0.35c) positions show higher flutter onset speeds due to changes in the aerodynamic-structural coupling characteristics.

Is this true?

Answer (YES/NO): NO